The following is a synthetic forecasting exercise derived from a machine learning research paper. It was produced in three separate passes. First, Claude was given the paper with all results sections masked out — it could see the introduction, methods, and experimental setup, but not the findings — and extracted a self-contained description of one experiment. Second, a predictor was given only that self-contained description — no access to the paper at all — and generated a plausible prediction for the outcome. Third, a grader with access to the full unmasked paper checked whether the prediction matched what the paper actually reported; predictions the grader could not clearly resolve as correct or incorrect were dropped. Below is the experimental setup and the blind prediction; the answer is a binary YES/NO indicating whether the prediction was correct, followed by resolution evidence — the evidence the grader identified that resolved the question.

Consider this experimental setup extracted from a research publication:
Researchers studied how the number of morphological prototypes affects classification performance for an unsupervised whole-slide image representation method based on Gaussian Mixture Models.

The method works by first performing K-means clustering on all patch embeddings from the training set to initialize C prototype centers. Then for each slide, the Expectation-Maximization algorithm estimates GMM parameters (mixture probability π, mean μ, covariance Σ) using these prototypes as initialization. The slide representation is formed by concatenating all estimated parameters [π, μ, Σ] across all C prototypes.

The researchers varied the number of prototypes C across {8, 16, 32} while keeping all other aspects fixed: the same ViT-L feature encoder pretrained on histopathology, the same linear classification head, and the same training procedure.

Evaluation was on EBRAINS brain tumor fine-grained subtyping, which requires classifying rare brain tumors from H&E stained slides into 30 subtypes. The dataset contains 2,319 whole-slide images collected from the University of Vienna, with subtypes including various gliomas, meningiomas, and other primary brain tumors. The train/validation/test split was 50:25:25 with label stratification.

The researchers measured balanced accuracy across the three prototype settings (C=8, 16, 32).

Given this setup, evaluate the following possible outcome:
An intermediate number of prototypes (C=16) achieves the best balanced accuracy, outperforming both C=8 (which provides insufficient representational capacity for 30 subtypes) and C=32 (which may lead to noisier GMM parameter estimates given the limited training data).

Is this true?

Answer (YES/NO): YES